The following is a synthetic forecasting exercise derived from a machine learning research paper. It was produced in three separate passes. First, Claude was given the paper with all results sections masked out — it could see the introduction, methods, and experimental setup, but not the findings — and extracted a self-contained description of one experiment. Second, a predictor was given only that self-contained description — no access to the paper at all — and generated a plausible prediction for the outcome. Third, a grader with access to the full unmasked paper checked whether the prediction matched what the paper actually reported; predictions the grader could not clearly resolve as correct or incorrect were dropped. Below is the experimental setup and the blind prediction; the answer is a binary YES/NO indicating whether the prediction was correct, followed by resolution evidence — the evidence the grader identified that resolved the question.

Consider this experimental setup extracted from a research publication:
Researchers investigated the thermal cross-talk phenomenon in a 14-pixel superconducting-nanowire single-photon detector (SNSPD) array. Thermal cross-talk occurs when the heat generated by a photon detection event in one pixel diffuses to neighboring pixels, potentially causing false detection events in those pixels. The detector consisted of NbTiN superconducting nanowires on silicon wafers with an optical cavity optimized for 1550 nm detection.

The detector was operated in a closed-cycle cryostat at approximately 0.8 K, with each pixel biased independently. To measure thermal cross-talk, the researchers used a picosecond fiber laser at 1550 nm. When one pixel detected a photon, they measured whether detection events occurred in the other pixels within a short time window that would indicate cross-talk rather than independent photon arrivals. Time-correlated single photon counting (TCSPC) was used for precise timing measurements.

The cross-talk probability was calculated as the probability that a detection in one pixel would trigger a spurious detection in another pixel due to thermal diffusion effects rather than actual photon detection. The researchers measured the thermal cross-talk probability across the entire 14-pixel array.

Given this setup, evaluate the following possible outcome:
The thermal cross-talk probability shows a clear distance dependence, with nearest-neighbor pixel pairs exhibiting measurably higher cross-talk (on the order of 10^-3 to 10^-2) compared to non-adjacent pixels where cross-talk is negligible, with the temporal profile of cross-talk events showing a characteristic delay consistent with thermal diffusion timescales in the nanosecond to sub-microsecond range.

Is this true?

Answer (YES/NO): NO